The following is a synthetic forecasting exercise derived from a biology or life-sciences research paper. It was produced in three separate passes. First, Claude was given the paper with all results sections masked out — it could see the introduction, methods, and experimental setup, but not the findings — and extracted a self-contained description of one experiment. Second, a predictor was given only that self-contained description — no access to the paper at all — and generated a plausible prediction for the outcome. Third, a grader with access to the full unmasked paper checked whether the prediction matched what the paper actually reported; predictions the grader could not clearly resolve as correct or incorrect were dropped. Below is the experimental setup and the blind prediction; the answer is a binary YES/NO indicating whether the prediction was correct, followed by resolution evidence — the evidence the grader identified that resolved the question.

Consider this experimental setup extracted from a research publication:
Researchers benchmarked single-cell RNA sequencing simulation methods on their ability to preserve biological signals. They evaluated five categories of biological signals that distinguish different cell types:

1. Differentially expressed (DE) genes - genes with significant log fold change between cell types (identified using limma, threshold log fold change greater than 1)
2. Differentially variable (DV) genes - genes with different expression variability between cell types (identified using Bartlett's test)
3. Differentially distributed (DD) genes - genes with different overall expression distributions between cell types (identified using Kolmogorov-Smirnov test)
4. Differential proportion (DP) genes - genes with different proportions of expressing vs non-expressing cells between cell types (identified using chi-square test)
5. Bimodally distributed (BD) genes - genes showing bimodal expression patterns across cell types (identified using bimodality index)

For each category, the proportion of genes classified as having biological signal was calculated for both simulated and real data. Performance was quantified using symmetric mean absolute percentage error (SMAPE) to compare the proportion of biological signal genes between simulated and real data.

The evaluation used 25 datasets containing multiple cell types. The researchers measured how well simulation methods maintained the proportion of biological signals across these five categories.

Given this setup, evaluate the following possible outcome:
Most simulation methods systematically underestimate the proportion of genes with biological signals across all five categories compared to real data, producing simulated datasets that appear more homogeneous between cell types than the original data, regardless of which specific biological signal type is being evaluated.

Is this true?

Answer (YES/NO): NO